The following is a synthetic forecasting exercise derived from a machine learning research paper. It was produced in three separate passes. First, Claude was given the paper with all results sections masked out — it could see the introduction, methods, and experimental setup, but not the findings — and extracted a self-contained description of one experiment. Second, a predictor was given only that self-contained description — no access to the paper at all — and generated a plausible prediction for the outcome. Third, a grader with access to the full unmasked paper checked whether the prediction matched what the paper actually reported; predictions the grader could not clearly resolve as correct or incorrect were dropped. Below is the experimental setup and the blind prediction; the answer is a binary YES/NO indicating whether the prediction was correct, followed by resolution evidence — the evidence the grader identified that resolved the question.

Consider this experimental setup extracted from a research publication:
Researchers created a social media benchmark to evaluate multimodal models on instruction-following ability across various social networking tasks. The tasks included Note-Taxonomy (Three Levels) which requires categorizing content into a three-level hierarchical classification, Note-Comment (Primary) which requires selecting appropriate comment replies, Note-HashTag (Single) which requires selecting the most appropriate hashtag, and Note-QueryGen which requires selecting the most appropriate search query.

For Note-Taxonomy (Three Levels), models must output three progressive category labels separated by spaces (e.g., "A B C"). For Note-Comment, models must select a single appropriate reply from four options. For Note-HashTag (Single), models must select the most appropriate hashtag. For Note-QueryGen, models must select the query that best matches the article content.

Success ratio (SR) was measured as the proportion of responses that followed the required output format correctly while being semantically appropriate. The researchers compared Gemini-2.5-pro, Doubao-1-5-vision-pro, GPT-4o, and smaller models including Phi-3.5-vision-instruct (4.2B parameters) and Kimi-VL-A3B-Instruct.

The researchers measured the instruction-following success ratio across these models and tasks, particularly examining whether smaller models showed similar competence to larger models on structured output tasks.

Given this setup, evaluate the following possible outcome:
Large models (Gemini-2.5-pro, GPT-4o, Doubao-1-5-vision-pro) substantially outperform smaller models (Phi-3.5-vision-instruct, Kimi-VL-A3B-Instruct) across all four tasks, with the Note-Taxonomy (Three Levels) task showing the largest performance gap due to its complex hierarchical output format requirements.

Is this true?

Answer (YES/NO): NO